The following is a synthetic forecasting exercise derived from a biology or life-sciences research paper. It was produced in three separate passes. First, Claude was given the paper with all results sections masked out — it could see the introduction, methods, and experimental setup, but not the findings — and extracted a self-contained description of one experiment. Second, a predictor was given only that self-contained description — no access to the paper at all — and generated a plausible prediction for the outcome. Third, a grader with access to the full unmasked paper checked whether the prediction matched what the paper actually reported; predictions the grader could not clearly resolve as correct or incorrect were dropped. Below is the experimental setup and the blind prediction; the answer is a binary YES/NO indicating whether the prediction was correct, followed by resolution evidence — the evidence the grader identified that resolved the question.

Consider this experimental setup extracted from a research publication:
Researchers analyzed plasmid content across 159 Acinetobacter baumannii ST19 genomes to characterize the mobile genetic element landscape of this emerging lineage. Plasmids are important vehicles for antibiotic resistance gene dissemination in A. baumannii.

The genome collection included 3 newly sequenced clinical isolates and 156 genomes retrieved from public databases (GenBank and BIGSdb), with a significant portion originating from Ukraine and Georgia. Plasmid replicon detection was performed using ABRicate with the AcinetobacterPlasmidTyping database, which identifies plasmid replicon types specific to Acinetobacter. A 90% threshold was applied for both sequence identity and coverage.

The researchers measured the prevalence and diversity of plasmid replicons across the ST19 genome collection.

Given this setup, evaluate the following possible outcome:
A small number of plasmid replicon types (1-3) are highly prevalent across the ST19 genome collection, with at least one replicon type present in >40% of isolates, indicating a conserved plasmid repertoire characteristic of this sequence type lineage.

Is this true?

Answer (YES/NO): YES